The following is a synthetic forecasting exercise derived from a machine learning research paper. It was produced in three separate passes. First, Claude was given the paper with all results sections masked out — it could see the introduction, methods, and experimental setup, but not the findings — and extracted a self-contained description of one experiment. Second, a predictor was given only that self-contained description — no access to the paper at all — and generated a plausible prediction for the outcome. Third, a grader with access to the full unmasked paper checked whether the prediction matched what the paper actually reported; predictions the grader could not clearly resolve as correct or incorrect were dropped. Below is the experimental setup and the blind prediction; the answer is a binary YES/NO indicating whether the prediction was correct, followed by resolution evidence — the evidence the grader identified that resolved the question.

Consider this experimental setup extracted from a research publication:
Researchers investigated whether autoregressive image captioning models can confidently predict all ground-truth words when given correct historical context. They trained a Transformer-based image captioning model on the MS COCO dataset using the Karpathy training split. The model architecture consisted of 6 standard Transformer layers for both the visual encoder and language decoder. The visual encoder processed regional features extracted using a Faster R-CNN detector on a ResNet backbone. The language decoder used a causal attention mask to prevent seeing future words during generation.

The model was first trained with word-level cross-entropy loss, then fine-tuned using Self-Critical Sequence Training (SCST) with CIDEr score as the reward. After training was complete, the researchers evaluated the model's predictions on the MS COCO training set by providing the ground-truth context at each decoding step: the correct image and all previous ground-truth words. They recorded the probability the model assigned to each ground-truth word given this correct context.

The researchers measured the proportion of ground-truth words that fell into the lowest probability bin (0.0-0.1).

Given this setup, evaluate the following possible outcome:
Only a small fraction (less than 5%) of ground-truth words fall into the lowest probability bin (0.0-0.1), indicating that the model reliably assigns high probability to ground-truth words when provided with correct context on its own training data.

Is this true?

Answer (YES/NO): NO